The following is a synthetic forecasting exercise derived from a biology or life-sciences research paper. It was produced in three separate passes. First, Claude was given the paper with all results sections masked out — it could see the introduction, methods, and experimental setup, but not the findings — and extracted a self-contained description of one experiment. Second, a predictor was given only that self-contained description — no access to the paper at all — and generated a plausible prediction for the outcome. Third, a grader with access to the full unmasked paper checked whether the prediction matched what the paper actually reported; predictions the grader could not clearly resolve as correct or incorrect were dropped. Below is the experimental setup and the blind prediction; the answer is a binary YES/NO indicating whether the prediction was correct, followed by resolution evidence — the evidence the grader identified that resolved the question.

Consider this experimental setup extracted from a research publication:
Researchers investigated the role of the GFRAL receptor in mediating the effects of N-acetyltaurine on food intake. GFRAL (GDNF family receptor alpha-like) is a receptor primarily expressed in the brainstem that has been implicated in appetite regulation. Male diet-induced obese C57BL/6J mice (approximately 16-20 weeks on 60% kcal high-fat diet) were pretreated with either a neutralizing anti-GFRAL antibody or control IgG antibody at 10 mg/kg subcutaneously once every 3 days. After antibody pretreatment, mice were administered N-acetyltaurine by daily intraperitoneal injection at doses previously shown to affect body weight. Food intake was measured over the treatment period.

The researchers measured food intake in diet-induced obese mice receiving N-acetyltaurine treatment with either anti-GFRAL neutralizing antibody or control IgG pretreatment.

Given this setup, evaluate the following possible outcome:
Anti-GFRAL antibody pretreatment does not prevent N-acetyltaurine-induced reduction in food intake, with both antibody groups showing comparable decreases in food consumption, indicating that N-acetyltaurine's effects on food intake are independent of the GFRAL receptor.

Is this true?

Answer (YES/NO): NO